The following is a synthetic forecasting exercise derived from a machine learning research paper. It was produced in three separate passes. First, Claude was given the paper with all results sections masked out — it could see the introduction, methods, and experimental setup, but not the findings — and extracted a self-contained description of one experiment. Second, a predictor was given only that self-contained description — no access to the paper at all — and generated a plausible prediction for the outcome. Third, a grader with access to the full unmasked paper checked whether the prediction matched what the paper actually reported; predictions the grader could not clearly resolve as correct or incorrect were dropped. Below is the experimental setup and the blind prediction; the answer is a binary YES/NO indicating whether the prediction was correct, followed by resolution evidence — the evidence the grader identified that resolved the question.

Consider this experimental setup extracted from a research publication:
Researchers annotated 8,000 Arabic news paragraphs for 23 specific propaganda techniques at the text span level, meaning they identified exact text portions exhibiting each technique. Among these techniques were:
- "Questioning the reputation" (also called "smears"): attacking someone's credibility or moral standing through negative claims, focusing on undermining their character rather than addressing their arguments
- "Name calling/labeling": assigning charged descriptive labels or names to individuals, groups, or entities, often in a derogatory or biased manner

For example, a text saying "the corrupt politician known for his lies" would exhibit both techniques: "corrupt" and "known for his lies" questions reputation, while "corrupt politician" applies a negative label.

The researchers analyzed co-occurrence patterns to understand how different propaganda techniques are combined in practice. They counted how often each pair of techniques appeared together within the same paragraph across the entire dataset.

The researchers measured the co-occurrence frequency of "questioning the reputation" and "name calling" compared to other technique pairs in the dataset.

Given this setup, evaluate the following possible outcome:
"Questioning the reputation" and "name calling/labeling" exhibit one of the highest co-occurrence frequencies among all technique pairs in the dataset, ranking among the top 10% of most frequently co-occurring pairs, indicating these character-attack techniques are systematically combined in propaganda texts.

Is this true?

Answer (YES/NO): YES